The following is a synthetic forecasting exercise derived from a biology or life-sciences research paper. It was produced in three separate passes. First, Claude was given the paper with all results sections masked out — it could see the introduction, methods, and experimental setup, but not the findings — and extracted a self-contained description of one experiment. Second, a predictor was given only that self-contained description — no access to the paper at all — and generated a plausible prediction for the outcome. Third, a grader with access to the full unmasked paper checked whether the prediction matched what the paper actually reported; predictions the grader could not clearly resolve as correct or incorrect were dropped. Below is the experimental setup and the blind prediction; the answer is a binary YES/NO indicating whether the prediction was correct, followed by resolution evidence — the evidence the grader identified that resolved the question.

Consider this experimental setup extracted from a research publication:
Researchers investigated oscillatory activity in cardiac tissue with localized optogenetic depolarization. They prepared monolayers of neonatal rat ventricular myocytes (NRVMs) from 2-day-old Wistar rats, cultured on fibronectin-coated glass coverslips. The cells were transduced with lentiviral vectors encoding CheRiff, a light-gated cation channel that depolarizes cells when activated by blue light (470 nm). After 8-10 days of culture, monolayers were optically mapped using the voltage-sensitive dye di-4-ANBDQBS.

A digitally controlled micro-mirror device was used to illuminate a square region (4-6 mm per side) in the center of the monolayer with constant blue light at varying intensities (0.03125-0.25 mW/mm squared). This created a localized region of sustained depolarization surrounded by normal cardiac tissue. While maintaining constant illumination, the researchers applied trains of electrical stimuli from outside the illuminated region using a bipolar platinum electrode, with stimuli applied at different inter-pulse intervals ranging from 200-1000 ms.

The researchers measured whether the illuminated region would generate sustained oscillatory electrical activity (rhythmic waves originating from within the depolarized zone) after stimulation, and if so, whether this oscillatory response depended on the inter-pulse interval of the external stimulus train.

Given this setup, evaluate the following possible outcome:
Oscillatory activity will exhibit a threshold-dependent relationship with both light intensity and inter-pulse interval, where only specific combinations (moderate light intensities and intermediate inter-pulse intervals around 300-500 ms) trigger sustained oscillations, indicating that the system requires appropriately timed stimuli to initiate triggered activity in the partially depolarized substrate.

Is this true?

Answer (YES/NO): NO